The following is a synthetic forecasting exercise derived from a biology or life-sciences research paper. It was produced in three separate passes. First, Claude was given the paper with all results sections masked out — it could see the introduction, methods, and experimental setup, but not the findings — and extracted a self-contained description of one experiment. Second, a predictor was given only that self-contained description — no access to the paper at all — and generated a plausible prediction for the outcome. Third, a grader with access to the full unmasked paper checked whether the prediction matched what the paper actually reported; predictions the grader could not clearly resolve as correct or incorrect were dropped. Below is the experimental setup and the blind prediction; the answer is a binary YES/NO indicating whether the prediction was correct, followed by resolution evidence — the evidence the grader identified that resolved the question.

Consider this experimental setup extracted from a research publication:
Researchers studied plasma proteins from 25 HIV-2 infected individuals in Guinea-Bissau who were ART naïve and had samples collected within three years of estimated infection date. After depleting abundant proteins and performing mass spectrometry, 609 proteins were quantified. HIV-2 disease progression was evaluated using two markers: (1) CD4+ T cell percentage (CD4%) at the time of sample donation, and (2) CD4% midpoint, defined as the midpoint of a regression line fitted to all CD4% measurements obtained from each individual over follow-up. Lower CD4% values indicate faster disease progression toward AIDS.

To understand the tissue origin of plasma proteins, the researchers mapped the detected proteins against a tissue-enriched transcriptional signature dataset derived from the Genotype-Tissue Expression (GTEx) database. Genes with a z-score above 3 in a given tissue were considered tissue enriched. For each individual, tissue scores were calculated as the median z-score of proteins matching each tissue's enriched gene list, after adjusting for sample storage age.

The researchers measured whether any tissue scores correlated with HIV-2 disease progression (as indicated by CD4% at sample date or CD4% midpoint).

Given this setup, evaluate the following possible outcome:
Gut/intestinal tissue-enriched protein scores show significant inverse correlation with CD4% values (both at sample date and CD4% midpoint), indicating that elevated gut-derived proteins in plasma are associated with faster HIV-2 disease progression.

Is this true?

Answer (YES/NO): NO